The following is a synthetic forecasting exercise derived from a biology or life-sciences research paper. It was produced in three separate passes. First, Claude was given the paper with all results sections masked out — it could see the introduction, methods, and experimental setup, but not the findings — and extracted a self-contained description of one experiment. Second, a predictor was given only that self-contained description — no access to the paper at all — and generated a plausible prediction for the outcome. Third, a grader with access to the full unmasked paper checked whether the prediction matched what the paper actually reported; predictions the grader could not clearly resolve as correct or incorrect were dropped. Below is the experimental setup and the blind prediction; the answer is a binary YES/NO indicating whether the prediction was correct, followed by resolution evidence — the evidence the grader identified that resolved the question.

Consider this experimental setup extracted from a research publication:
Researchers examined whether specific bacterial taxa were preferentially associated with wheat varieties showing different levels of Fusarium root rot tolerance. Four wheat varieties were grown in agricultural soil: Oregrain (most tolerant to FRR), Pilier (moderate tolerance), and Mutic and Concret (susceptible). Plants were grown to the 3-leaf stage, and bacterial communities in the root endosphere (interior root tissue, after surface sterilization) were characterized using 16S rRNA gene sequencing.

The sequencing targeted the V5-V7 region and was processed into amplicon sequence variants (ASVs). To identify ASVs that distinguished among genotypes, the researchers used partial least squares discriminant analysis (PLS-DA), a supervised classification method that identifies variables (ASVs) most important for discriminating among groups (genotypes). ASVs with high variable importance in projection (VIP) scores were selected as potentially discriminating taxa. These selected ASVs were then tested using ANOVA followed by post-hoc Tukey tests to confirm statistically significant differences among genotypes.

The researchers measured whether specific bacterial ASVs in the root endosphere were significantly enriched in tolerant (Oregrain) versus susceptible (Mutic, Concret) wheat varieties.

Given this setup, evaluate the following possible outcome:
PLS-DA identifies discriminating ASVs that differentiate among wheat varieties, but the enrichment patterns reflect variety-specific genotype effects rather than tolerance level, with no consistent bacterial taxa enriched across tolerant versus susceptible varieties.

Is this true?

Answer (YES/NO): NO